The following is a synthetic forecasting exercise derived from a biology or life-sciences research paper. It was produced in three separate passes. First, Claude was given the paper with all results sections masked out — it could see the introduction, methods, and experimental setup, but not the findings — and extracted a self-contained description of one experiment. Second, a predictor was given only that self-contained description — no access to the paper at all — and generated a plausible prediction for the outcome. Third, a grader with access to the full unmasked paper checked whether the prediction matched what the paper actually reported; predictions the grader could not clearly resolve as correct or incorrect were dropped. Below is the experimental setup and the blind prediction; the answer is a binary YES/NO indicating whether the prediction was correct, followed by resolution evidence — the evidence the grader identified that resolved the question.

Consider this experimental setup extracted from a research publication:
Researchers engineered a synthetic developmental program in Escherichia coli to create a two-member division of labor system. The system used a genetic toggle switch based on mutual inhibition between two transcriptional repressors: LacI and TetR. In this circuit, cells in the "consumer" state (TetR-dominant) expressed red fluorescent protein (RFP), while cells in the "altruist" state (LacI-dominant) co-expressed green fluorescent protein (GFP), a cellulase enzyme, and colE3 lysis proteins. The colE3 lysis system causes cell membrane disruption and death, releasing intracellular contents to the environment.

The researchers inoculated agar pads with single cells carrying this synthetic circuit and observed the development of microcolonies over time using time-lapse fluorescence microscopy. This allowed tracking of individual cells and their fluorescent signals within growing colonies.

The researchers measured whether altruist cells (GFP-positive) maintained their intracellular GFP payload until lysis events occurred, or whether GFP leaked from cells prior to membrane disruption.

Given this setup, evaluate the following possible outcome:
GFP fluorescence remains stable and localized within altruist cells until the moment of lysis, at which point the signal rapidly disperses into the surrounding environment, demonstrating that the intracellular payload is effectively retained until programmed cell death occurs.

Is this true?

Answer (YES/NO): YES